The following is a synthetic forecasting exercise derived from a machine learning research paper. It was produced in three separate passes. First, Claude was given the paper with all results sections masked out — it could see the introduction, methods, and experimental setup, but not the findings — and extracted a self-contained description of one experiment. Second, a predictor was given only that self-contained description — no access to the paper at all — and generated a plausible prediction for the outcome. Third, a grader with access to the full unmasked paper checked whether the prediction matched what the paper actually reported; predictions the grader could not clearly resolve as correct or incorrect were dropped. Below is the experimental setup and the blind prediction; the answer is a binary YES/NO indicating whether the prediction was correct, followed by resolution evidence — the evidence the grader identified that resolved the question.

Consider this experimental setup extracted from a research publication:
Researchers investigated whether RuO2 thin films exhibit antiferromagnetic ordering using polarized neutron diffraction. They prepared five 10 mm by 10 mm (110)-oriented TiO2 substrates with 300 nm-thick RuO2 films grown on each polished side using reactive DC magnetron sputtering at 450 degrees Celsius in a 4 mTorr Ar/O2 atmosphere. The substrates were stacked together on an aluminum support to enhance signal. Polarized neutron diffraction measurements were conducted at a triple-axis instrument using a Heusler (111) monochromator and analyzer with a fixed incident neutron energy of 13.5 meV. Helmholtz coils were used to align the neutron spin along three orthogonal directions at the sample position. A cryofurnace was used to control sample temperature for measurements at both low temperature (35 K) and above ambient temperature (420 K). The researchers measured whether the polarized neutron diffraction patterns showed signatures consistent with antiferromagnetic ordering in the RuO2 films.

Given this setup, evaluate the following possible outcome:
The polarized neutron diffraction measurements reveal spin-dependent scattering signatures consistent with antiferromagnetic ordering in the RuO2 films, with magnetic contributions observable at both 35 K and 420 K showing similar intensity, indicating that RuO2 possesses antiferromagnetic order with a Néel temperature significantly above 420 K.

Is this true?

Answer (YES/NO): NO